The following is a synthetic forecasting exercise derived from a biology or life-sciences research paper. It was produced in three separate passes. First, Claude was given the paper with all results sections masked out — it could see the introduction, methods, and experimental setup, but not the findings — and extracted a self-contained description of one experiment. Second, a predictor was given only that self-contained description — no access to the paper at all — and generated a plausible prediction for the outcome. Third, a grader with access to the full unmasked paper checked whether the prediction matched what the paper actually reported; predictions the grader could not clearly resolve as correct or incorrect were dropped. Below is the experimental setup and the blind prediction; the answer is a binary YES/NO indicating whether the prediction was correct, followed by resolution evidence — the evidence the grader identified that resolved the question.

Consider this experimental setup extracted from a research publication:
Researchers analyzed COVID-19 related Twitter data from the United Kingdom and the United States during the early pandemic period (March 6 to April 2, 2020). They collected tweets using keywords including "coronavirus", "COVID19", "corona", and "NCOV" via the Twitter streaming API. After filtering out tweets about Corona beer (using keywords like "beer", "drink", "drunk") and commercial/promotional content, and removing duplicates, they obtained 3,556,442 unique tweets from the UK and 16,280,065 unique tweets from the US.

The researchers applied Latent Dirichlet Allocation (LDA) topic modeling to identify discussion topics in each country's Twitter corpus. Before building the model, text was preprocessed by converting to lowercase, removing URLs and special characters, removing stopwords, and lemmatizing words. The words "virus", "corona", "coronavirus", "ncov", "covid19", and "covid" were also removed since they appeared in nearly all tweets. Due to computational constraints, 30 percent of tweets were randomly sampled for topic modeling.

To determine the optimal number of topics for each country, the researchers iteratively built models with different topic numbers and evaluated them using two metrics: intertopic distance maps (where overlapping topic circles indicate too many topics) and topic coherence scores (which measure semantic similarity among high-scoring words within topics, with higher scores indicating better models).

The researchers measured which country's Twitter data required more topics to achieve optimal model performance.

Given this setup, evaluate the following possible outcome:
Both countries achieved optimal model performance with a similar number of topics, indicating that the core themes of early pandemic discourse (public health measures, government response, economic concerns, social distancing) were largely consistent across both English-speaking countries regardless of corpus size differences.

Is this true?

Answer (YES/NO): NO